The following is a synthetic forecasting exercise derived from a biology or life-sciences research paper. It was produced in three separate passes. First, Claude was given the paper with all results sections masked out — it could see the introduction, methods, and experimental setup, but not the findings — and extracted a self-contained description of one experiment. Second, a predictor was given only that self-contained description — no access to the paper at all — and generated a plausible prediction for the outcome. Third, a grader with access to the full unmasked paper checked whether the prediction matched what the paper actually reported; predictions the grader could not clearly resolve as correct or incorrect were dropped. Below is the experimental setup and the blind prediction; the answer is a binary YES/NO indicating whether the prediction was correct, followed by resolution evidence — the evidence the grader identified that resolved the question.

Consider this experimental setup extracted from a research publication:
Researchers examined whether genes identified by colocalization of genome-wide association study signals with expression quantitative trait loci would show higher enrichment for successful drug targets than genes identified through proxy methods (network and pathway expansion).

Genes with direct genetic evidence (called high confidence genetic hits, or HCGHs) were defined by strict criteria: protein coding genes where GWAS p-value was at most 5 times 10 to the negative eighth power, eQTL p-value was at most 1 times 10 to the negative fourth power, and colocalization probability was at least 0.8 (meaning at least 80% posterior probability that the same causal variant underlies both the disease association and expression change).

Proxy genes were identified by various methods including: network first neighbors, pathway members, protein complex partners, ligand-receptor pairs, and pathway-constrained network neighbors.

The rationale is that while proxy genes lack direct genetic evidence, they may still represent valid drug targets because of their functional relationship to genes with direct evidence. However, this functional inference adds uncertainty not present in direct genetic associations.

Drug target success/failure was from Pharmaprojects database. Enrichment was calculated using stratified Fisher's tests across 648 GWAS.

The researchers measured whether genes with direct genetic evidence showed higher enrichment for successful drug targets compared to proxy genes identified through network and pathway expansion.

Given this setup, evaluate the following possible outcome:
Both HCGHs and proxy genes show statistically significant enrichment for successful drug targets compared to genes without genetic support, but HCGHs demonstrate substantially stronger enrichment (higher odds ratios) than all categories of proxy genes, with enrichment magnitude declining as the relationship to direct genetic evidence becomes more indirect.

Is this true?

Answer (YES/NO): NO